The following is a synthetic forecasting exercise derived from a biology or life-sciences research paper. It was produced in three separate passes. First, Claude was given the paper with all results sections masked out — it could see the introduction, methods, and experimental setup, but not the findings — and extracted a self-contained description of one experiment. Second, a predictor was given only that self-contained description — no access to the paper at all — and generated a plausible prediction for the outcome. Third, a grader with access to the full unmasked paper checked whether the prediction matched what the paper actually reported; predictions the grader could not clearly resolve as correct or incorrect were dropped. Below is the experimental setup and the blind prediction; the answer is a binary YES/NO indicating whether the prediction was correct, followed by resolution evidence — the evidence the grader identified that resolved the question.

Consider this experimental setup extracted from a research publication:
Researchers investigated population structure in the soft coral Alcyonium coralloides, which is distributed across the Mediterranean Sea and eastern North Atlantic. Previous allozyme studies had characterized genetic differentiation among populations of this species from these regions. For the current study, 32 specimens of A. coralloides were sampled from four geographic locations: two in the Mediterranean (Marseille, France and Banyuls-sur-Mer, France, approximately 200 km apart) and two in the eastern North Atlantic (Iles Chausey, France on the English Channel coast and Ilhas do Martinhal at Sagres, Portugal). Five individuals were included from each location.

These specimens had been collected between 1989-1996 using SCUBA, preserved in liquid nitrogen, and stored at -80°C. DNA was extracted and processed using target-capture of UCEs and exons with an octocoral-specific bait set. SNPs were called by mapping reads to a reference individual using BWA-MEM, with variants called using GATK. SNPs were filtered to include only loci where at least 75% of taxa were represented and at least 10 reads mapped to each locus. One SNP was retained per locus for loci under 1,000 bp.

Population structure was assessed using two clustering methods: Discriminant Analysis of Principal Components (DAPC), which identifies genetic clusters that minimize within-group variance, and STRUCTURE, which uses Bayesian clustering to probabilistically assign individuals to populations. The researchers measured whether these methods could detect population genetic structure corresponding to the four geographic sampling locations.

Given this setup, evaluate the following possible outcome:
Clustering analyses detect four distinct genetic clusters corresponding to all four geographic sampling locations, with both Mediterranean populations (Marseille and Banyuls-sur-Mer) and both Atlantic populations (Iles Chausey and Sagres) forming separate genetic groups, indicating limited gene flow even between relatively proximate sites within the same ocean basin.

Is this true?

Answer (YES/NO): YES